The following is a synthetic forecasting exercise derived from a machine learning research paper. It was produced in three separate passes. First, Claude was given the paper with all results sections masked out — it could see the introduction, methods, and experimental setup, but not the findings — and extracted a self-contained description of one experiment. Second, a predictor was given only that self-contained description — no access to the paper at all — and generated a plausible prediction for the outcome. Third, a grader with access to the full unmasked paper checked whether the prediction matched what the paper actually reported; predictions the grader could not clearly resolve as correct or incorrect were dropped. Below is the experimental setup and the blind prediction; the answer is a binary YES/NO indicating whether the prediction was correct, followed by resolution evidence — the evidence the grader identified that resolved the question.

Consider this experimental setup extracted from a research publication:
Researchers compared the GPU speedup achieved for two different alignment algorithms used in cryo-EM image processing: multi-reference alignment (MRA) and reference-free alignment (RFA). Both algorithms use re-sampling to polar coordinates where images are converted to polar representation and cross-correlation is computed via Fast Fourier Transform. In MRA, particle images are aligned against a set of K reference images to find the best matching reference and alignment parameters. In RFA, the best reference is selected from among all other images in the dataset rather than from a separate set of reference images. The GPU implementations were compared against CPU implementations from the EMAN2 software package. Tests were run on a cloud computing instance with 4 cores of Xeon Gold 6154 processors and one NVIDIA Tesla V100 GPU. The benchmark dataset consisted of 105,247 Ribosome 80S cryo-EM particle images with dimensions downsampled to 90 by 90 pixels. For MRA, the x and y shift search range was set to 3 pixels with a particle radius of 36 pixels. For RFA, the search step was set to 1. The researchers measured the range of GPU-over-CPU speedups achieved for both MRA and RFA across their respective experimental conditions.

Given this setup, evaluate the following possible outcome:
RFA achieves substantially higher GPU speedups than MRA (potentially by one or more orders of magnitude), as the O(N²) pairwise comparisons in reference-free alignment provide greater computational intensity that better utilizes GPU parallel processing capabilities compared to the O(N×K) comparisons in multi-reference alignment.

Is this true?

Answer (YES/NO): NO